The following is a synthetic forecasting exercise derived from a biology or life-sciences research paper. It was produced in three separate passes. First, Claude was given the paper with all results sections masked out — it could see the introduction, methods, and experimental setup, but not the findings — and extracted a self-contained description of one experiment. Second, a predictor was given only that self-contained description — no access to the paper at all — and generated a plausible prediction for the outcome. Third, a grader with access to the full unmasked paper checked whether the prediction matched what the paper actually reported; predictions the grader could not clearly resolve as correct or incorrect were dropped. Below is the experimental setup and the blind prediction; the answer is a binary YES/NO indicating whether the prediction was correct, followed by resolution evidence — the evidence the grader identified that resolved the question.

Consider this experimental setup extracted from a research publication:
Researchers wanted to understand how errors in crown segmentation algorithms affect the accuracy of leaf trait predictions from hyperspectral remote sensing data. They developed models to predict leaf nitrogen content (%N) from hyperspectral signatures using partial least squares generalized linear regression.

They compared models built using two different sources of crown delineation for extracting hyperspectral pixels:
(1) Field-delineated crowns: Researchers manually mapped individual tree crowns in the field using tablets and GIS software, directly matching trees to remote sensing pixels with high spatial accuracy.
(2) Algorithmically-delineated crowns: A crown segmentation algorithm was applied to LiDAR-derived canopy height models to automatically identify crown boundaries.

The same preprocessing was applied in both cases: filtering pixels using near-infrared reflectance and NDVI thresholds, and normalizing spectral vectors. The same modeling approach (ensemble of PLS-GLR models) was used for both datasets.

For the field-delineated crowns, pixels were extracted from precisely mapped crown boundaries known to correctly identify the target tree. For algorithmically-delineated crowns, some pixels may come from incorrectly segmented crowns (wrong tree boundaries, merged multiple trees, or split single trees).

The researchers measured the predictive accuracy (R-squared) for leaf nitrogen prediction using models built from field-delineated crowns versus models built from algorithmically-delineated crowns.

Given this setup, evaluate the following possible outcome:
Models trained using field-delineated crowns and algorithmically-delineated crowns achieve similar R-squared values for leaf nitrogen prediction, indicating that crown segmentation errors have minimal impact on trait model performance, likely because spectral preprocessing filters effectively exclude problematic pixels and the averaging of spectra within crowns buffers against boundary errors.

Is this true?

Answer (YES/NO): NO